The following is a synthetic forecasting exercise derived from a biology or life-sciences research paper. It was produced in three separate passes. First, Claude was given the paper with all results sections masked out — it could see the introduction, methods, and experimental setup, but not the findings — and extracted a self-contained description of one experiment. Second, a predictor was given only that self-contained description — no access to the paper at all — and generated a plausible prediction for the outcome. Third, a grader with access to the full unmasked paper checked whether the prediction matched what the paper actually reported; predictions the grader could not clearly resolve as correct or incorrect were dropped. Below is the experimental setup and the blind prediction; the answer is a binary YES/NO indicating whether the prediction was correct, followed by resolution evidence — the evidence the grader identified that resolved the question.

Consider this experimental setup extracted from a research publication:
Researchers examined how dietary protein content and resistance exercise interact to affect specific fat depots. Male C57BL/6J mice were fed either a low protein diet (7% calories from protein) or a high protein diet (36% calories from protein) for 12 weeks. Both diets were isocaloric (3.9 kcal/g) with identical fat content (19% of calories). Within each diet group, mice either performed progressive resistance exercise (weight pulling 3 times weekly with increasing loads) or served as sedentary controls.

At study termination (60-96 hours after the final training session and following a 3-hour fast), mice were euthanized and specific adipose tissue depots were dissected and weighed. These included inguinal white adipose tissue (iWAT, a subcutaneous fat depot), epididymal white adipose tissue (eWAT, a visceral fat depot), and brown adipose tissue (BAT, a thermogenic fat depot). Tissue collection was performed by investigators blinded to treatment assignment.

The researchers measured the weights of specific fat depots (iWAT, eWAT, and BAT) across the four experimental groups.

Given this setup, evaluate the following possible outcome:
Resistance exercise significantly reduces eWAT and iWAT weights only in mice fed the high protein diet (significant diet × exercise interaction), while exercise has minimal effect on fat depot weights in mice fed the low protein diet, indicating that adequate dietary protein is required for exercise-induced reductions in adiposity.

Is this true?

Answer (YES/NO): YES